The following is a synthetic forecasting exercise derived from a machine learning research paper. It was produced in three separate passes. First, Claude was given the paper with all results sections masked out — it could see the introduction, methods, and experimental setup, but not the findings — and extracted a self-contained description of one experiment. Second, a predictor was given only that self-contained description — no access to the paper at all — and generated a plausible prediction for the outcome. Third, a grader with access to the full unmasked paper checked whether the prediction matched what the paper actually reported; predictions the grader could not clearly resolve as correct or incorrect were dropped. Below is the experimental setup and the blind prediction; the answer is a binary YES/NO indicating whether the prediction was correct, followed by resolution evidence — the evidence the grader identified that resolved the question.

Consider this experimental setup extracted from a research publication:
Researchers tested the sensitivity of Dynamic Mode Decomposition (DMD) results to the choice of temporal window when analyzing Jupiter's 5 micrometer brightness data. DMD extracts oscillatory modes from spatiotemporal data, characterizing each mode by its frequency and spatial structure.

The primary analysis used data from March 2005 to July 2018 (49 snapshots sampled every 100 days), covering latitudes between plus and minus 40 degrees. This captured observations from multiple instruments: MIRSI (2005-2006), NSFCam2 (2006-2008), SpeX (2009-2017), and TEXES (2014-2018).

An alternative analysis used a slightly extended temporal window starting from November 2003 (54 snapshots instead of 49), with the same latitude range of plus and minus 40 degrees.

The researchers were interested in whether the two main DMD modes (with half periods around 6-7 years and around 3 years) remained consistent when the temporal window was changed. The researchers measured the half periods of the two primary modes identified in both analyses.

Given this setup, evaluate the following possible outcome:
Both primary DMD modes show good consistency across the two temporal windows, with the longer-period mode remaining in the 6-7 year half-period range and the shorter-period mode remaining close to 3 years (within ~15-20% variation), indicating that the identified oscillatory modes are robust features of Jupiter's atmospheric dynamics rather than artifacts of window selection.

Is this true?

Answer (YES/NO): YES